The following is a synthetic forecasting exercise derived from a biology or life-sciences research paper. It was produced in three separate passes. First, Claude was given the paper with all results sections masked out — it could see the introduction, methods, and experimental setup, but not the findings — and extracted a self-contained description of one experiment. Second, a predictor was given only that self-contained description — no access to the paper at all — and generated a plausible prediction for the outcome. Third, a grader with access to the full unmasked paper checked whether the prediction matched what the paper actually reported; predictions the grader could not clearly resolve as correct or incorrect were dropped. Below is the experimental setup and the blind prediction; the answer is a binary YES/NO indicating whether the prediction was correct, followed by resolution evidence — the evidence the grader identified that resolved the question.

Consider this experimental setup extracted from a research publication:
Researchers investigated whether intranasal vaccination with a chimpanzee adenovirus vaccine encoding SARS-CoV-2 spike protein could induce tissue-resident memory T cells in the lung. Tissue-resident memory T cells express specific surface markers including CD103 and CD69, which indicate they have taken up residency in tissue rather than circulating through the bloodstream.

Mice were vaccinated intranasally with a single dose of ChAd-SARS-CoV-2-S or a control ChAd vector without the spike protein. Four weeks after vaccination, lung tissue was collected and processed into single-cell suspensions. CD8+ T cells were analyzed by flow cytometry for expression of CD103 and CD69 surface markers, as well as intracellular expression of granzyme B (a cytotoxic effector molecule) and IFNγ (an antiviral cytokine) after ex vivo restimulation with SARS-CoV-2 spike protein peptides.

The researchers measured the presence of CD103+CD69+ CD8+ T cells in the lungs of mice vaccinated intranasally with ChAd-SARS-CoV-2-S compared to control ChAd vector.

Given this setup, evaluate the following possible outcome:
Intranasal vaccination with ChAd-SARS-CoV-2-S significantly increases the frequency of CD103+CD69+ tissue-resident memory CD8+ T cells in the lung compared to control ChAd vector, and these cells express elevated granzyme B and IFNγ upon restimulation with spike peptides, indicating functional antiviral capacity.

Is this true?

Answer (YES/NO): YES